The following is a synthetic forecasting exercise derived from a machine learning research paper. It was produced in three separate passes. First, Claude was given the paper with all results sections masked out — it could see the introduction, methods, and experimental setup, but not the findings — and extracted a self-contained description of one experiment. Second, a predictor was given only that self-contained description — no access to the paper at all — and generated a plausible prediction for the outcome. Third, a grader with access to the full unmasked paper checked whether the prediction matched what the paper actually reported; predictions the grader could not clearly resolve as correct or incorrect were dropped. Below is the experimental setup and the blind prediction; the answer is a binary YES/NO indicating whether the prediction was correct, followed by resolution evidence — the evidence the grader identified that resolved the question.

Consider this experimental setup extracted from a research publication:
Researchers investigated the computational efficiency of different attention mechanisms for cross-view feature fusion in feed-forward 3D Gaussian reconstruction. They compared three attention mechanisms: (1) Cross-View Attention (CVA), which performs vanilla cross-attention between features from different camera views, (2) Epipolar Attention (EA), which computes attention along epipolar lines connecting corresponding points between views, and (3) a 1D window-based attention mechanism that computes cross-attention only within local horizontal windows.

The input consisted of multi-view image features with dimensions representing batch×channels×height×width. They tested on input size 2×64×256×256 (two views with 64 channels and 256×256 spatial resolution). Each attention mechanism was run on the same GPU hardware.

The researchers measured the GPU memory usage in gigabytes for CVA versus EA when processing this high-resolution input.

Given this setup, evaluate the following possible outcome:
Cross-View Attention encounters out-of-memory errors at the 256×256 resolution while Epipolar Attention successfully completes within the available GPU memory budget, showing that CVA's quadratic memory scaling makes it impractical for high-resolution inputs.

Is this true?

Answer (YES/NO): NO